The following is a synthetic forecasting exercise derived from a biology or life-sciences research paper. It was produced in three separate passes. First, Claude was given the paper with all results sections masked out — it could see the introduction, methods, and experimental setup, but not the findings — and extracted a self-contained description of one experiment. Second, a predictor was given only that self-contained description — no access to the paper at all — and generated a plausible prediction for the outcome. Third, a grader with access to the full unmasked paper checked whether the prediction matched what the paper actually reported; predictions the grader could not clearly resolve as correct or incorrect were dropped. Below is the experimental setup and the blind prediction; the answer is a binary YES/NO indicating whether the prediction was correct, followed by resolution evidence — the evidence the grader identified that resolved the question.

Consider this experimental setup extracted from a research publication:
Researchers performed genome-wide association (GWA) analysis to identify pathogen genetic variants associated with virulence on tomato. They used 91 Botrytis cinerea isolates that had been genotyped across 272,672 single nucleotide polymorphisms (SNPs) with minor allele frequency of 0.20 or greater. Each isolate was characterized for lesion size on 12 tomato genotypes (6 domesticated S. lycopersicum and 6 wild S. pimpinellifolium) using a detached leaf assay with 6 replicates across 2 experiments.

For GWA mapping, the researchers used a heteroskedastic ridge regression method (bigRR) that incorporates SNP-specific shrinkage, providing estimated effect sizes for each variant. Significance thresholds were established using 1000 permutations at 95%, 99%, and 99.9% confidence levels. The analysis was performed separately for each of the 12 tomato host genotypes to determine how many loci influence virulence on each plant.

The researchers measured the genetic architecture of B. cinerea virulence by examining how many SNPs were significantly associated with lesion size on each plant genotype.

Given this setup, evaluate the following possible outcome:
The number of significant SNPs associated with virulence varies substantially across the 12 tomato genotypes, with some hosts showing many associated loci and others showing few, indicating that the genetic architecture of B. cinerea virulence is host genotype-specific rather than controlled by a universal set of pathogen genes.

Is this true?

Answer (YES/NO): YES